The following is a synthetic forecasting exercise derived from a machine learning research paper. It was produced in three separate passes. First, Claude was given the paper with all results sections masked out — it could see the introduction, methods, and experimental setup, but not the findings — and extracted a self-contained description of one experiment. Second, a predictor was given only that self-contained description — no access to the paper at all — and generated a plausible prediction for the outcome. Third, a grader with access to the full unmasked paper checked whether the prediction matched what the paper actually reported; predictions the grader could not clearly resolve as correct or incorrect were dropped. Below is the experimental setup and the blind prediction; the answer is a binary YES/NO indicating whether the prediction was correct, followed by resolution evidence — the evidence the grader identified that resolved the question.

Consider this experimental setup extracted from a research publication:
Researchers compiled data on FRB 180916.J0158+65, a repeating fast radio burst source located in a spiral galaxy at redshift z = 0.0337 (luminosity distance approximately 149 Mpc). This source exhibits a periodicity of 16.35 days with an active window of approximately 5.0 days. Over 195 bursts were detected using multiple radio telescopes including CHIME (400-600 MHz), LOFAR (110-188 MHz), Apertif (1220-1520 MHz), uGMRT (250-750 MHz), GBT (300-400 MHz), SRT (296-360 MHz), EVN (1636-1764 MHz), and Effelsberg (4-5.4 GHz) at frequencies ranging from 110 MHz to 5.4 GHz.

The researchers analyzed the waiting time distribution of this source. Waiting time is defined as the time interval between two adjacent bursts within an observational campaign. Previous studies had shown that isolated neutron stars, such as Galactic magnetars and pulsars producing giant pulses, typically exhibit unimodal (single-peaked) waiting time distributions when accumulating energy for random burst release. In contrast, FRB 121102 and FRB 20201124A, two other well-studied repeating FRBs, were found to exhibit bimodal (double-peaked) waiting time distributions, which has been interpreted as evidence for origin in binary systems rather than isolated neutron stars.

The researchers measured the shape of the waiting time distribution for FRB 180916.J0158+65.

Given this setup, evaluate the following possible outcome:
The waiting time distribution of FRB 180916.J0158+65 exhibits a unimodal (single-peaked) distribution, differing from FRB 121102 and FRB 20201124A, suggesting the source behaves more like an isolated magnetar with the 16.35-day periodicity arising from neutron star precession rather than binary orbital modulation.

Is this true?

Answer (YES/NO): NO